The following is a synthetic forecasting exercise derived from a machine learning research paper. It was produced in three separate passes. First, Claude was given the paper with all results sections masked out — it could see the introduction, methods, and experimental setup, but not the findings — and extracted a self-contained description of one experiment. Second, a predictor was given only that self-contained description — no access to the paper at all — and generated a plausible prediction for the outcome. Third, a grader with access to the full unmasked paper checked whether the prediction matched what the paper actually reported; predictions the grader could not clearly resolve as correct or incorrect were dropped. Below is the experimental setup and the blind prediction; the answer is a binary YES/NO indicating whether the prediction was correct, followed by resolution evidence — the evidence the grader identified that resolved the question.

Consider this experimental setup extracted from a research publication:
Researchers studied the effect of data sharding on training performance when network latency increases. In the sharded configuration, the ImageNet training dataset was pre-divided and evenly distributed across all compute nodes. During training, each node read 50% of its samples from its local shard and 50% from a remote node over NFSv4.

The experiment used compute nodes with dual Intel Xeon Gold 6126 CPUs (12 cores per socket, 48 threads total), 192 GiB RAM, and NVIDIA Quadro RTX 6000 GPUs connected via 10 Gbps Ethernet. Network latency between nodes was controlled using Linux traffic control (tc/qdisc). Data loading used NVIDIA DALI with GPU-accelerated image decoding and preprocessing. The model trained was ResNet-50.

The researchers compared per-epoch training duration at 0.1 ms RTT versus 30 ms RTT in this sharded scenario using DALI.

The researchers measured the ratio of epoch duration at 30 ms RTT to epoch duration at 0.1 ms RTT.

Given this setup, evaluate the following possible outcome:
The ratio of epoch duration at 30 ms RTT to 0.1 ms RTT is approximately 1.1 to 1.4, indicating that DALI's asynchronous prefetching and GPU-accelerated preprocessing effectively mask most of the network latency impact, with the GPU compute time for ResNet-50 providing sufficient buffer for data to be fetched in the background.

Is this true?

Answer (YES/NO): NO